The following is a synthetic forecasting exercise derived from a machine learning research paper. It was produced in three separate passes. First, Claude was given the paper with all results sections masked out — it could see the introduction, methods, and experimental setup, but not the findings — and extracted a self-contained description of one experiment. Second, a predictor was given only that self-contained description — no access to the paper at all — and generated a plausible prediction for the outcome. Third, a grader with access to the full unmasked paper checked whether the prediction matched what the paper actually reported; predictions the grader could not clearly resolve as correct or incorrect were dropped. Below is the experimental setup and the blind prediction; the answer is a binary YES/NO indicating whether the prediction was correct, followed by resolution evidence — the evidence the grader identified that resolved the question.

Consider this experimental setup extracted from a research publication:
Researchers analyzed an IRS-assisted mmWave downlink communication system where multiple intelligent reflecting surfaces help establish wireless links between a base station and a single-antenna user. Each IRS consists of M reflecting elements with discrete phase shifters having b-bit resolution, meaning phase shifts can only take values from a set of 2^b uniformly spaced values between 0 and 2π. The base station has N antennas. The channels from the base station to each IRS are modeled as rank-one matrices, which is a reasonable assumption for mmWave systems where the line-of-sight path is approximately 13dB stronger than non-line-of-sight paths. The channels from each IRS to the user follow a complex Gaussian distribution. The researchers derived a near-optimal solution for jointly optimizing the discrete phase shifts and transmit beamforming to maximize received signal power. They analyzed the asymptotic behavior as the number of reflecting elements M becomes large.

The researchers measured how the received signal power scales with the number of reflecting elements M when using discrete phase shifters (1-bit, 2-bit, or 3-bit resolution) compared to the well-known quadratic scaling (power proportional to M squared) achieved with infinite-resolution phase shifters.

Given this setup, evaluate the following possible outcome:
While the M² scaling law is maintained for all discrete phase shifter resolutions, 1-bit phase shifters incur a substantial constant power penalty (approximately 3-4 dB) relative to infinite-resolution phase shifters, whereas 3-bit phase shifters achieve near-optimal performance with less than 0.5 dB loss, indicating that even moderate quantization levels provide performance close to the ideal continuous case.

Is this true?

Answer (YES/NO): YES